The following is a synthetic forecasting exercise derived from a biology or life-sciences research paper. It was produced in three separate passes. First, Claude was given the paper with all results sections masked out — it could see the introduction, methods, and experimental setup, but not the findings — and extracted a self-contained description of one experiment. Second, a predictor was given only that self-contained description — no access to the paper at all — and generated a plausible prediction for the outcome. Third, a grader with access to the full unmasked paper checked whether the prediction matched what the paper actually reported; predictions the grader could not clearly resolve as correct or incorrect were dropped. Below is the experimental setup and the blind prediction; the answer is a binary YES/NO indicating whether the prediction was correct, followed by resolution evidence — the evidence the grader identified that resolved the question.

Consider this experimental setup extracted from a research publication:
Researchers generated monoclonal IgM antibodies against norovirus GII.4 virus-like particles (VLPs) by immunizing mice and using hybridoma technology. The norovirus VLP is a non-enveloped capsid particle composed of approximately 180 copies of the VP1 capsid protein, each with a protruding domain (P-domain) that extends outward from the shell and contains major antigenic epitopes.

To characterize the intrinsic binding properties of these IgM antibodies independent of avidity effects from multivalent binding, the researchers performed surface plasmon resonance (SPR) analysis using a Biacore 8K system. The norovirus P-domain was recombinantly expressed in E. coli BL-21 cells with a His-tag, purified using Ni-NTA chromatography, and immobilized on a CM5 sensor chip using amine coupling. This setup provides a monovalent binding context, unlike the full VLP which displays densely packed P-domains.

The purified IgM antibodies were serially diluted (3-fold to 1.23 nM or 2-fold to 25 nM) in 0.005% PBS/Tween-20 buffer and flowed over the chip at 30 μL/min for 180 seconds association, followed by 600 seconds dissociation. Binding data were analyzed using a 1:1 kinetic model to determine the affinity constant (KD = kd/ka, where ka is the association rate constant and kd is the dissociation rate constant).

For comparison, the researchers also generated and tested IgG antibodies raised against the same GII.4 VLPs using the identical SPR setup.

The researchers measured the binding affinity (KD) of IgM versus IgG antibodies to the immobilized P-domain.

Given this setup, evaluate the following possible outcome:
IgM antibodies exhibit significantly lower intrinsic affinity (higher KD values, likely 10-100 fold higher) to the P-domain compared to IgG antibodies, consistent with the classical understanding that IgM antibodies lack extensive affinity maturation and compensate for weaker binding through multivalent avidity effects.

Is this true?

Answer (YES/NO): NO